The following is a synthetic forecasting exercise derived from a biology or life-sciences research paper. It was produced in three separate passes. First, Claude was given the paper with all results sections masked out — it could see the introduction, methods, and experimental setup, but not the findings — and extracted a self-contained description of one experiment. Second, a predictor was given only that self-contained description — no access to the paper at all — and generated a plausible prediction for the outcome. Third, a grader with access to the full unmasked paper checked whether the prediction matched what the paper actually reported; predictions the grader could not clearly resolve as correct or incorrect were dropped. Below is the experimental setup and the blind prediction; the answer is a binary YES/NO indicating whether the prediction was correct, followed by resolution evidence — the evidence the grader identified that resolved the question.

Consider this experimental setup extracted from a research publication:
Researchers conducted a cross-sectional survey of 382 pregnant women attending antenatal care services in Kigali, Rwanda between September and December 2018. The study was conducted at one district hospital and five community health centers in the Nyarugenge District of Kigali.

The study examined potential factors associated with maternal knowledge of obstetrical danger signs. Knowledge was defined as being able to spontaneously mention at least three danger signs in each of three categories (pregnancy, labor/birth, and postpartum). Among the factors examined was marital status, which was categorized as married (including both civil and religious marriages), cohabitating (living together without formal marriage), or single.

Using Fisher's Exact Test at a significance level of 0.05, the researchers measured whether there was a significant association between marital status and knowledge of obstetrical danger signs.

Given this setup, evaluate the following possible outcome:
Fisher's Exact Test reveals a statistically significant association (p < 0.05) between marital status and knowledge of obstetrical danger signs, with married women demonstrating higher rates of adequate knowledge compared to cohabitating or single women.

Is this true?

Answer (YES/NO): YES